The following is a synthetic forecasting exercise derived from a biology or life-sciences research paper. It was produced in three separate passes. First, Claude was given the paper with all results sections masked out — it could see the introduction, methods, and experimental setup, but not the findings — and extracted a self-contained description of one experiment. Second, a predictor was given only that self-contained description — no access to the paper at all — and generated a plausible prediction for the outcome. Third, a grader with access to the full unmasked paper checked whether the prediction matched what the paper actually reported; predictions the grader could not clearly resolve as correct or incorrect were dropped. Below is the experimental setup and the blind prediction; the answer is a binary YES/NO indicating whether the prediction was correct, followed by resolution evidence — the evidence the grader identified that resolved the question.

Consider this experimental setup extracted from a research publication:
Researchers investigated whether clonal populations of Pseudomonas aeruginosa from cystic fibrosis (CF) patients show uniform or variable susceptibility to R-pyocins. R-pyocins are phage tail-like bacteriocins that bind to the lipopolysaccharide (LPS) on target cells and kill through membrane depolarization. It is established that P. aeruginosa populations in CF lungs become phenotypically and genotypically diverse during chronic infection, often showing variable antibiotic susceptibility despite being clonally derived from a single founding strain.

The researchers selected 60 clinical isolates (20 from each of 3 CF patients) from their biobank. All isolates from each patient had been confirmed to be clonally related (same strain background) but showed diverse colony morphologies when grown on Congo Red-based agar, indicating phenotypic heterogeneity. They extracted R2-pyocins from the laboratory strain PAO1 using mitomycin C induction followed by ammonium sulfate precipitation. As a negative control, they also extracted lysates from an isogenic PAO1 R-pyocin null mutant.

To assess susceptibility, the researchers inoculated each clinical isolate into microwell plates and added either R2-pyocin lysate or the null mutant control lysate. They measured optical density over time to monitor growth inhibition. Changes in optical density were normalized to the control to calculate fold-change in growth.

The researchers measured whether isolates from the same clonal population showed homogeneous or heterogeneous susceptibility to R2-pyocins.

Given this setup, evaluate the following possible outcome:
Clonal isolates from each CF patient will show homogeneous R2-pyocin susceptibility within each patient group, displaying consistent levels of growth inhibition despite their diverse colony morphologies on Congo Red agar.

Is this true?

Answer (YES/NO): NO